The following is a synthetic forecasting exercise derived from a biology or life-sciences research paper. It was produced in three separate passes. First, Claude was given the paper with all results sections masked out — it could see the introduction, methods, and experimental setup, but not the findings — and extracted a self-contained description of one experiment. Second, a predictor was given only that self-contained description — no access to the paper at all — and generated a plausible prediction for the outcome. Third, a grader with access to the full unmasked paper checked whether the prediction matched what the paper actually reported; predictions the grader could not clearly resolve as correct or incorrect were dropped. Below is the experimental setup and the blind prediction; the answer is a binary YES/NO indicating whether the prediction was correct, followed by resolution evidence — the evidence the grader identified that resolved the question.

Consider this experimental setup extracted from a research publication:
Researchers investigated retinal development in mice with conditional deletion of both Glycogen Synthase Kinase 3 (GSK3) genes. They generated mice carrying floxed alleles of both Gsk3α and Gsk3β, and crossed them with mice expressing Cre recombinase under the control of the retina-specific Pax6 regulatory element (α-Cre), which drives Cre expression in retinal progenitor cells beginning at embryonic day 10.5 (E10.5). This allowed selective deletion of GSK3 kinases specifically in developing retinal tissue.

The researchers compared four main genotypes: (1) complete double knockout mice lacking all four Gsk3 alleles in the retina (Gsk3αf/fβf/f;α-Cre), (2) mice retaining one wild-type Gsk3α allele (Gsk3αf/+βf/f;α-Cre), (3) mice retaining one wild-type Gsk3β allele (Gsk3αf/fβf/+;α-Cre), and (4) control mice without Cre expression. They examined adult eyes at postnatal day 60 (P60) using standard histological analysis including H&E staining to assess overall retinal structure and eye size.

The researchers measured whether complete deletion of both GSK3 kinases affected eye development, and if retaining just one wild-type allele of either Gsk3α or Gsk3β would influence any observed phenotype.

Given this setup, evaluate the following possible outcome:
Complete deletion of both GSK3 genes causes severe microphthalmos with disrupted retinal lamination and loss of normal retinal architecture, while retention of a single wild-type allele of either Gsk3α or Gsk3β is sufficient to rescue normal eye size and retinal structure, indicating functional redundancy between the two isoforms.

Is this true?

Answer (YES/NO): YES